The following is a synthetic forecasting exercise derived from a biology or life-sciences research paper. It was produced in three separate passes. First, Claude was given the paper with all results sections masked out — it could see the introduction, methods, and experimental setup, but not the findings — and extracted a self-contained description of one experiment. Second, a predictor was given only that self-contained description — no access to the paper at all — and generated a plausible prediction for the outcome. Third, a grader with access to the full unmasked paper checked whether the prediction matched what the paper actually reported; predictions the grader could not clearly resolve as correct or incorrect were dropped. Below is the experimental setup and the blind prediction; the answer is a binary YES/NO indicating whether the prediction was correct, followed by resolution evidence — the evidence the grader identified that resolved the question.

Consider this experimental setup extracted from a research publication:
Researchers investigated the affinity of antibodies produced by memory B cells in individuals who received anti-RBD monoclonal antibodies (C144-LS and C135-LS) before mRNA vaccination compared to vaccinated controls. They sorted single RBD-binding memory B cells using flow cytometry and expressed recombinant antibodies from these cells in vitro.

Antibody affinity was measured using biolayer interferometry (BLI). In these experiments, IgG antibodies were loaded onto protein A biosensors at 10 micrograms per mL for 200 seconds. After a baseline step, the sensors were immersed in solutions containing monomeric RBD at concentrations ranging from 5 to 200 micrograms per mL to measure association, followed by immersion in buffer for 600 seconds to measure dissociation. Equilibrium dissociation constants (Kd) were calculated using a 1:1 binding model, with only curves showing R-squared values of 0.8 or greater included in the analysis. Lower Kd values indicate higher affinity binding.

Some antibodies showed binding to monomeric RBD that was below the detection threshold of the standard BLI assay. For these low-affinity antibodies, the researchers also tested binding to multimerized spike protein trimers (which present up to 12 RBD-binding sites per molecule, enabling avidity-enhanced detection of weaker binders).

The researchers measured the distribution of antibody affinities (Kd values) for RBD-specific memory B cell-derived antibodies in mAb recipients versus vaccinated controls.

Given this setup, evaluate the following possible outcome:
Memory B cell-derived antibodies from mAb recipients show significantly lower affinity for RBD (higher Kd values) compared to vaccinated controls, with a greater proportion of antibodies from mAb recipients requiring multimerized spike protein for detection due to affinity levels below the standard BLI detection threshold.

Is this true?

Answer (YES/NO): YES